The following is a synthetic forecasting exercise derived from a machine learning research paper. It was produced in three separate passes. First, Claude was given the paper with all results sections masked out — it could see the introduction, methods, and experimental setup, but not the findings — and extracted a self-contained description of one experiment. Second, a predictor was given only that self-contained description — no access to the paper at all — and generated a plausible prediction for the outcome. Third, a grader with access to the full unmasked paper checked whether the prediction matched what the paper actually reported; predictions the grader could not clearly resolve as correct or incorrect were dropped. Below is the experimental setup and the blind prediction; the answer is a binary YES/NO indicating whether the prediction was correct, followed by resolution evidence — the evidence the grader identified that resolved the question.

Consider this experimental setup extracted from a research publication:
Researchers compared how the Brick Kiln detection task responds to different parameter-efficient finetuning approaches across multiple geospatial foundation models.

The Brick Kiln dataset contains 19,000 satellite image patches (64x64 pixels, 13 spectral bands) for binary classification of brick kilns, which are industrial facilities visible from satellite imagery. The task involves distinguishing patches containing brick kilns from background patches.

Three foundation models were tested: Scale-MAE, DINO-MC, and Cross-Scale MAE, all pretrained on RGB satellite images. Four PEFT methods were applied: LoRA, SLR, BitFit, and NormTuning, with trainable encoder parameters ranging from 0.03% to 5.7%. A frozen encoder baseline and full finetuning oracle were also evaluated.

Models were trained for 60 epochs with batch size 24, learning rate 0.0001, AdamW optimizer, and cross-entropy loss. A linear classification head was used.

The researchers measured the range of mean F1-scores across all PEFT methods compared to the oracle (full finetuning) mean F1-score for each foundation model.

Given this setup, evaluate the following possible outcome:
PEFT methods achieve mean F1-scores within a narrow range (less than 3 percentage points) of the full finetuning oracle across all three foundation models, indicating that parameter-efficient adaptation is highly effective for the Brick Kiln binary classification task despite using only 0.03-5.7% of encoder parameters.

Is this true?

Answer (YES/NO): NO